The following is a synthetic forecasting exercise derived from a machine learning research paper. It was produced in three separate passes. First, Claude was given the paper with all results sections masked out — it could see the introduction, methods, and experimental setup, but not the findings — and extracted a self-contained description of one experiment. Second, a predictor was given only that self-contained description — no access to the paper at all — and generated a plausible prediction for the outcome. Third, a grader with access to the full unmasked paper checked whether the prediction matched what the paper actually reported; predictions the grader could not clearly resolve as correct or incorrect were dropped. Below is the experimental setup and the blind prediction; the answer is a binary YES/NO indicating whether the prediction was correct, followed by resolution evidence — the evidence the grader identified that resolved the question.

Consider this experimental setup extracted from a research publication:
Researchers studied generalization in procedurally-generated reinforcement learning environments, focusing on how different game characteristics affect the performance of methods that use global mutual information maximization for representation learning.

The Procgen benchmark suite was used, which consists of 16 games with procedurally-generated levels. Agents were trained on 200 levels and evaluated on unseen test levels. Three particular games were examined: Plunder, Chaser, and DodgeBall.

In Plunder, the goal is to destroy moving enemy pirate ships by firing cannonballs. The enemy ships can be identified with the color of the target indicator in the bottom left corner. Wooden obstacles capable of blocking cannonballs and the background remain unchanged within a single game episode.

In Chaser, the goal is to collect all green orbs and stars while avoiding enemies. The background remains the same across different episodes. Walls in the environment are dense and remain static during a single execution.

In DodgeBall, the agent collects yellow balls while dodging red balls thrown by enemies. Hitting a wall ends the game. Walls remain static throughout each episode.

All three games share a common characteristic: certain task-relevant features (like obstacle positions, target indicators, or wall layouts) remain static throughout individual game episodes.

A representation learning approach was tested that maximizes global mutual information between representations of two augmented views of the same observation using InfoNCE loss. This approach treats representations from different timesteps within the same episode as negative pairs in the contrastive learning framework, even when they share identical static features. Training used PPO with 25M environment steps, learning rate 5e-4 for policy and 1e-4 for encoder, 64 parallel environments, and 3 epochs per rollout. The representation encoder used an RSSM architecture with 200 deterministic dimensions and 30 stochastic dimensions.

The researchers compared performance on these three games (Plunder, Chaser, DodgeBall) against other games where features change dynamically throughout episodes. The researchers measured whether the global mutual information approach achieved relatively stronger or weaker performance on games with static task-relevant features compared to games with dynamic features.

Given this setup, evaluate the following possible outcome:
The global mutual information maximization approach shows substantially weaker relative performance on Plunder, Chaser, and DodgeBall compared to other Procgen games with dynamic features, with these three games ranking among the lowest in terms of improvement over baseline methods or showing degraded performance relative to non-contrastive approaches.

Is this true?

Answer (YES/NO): YES